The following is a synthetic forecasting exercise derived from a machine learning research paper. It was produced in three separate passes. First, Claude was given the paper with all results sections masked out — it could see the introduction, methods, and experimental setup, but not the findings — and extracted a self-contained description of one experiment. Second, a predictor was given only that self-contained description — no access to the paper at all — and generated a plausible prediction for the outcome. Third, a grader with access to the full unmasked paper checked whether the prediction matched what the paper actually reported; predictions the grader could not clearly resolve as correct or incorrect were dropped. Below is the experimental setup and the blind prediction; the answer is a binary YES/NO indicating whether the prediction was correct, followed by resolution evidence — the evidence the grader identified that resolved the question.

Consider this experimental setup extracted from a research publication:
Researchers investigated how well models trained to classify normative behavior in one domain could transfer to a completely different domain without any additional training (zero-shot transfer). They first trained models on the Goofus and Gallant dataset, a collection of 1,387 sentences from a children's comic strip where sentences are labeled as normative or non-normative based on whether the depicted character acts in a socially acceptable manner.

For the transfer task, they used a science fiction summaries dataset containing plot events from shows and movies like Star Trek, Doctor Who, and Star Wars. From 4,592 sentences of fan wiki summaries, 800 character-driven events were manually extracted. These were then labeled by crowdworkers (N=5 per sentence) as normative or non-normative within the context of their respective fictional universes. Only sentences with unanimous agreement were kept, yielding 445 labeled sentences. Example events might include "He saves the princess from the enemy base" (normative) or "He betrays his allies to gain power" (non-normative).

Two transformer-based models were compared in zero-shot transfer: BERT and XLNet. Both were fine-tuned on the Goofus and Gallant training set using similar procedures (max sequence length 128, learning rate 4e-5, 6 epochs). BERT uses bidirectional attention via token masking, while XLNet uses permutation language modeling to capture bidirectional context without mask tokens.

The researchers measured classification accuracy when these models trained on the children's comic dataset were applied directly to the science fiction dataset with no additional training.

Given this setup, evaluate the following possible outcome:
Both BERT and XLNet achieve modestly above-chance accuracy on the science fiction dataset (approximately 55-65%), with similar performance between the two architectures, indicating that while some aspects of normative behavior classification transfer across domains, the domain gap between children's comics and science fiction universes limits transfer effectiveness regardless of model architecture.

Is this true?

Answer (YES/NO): NO